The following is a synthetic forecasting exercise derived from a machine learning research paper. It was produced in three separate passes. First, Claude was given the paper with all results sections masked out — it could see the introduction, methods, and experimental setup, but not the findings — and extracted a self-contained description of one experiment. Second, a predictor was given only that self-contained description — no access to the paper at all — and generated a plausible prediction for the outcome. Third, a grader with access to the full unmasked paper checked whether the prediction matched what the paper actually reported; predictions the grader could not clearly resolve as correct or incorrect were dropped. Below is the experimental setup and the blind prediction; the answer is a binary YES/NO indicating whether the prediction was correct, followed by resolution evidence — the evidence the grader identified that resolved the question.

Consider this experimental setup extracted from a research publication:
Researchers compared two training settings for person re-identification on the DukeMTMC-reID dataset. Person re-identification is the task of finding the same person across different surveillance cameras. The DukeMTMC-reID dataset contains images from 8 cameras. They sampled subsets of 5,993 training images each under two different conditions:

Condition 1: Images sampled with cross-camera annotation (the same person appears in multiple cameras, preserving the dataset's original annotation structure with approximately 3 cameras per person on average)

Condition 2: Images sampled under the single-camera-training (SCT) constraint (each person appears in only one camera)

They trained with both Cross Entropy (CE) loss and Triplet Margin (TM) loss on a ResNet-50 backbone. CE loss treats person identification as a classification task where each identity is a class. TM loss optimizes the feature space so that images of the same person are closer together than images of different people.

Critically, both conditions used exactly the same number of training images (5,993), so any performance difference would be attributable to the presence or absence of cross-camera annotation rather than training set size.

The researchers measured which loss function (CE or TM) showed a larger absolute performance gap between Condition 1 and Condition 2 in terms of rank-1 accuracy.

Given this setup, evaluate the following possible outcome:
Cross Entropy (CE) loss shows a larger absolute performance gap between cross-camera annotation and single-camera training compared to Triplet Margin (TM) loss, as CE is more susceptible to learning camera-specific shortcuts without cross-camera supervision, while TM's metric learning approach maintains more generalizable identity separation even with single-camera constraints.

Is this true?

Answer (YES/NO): NO